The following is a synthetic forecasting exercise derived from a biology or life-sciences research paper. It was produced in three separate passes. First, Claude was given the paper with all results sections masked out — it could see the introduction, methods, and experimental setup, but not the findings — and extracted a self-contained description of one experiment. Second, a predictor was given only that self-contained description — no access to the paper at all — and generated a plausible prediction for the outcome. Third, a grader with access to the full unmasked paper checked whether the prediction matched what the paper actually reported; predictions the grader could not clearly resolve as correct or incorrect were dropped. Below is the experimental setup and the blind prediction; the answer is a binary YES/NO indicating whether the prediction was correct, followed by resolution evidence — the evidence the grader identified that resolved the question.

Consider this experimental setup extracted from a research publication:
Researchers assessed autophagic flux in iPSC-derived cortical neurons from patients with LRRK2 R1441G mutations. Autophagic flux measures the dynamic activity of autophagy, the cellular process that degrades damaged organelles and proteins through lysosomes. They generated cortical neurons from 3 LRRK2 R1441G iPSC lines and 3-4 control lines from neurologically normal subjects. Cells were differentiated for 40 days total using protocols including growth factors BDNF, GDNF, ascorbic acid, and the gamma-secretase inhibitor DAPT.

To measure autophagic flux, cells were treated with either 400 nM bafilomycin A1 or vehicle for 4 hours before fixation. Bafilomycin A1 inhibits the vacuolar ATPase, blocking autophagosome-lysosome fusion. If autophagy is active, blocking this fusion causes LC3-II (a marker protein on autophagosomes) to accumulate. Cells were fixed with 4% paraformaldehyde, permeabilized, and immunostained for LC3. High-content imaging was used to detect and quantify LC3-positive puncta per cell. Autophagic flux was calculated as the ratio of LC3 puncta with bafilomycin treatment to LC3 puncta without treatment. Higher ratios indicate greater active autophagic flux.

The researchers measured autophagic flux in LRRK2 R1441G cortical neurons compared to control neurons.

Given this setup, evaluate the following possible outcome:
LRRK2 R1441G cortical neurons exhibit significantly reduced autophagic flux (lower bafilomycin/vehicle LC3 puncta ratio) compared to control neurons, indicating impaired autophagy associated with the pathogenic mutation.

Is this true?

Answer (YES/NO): NO